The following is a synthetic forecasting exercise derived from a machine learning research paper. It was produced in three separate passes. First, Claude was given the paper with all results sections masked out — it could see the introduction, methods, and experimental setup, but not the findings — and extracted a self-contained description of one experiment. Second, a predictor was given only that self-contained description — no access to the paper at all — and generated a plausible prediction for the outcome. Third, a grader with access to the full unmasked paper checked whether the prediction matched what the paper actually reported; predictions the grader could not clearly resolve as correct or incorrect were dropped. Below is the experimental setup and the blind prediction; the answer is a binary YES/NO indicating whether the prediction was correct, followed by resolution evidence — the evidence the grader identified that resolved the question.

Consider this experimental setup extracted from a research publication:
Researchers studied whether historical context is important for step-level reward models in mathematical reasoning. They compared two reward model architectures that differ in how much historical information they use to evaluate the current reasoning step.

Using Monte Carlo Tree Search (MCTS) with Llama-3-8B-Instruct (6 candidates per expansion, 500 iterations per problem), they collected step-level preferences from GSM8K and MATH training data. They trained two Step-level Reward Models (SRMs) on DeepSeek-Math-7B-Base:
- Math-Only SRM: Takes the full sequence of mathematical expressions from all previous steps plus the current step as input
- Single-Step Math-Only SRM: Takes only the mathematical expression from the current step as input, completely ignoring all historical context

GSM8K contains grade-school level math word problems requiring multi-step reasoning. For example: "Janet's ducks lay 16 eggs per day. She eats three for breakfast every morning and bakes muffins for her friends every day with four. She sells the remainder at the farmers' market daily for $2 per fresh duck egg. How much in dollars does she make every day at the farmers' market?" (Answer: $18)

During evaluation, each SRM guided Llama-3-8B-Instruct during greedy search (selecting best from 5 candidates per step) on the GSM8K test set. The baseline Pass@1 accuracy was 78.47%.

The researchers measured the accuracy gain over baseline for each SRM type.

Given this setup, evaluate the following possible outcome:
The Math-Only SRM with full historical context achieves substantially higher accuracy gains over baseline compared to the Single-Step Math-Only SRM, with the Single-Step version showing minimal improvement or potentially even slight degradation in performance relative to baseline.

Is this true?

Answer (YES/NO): NO